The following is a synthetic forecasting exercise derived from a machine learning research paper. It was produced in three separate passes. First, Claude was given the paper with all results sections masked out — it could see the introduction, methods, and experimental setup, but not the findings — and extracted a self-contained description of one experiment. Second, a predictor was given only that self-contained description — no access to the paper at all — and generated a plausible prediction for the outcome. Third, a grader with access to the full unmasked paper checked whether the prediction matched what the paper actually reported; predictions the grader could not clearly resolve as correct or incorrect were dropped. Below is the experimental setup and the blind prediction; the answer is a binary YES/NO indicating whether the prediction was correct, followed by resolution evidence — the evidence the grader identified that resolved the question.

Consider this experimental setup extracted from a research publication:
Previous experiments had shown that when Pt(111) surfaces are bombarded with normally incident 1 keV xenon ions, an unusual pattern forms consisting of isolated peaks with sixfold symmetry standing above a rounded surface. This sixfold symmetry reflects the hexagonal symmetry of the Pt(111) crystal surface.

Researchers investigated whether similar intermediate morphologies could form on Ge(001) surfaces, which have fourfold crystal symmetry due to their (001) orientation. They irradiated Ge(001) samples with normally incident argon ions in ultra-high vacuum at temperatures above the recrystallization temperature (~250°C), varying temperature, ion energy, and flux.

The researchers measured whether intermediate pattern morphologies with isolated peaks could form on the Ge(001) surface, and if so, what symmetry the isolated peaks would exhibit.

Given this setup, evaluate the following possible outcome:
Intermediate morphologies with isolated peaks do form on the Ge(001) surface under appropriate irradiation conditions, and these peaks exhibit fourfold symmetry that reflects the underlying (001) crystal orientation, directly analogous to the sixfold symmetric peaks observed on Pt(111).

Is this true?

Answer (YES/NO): YES